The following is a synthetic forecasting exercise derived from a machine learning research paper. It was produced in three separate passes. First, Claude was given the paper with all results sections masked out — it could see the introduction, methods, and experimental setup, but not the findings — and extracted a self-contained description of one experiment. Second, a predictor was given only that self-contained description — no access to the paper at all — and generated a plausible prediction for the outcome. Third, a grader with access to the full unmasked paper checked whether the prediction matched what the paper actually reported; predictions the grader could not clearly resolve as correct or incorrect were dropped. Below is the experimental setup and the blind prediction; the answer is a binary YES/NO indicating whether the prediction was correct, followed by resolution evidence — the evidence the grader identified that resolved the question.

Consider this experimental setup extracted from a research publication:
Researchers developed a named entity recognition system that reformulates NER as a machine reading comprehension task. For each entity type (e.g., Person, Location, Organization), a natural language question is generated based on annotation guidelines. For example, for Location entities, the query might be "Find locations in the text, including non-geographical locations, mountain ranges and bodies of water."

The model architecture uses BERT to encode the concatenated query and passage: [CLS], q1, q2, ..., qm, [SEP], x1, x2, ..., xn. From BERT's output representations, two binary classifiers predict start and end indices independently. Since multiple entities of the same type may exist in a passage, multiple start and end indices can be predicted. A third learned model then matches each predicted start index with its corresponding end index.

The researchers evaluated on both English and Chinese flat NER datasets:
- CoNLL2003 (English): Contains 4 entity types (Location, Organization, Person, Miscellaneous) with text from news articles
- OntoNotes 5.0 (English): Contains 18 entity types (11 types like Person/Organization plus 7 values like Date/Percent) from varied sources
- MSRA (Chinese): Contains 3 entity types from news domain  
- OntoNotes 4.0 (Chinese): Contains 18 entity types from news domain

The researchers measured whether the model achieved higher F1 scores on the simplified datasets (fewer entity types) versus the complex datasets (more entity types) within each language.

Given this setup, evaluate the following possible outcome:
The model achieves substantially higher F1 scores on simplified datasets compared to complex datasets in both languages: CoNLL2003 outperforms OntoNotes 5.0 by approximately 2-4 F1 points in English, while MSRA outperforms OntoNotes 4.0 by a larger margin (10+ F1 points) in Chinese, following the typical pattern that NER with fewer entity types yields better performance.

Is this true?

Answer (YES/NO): NO